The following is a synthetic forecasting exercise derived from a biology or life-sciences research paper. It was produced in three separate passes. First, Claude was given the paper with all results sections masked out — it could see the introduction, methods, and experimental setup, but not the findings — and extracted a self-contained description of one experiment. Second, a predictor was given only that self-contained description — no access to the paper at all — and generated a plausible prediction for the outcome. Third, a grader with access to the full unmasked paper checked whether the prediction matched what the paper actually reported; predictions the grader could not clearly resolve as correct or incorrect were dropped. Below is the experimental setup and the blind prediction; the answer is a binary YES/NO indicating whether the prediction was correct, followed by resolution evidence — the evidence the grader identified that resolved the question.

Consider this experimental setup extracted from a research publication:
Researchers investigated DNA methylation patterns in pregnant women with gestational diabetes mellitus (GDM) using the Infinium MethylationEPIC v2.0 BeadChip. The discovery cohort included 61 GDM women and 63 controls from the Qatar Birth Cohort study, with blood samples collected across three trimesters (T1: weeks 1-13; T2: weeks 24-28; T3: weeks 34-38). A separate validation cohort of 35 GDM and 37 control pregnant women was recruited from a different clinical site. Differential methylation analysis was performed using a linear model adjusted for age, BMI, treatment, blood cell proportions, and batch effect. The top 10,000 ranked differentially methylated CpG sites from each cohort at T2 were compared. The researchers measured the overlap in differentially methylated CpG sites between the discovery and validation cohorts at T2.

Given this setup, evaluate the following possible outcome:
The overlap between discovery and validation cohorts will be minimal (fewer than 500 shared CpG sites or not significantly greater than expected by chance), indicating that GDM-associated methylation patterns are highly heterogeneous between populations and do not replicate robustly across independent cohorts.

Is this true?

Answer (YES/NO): NO